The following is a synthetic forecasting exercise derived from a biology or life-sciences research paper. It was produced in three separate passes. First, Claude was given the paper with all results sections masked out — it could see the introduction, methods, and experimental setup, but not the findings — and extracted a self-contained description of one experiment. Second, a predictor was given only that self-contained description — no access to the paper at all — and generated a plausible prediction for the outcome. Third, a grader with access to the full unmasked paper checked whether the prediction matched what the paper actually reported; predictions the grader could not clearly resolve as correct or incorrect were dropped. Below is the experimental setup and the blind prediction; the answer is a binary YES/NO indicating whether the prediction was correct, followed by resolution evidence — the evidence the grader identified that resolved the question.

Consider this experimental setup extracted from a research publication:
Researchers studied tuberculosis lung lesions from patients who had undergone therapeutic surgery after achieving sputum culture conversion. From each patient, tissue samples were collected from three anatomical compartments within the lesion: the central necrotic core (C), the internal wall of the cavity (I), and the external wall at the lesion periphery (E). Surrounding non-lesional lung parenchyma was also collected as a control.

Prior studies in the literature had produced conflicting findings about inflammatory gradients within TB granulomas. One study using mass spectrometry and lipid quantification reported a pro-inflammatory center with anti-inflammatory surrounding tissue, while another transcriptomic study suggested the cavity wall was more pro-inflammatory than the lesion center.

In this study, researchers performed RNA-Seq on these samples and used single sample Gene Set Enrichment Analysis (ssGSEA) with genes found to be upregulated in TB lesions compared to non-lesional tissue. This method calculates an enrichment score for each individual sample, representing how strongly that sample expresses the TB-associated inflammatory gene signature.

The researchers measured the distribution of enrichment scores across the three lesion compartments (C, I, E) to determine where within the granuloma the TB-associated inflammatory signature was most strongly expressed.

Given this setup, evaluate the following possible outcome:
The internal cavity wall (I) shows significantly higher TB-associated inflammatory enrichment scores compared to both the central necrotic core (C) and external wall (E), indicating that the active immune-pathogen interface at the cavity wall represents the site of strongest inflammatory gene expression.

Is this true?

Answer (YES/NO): NO